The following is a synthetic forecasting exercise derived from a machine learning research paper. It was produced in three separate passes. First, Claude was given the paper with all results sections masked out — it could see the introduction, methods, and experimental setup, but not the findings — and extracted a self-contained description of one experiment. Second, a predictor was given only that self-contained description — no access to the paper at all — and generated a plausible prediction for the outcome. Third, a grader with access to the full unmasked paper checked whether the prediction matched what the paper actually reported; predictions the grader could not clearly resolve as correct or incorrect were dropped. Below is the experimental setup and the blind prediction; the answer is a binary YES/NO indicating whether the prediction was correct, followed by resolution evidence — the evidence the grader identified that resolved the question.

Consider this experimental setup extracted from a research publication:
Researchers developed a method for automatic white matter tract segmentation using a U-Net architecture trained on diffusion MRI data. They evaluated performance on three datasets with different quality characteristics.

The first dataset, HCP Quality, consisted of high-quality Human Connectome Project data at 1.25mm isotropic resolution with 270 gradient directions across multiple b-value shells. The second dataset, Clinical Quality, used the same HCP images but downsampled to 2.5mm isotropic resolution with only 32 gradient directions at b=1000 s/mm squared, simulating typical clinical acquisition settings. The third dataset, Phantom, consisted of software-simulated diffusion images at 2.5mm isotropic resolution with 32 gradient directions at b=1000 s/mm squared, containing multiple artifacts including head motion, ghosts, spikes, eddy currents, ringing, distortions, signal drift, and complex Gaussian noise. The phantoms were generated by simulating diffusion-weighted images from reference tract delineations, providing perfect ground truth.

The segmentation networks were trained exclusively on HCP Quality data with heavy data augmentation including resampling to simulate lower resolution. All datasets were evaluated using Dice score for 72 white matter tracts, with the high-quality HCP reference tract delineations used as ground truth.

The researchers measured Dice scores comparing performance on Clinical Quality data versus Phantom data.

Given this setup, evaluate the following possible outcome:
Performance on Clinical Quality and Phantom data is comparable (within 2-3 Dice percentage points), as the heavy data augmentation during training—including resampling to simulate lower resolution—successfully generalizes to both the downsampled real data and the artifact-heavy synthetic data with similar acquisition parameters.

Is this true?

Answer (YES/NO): NO